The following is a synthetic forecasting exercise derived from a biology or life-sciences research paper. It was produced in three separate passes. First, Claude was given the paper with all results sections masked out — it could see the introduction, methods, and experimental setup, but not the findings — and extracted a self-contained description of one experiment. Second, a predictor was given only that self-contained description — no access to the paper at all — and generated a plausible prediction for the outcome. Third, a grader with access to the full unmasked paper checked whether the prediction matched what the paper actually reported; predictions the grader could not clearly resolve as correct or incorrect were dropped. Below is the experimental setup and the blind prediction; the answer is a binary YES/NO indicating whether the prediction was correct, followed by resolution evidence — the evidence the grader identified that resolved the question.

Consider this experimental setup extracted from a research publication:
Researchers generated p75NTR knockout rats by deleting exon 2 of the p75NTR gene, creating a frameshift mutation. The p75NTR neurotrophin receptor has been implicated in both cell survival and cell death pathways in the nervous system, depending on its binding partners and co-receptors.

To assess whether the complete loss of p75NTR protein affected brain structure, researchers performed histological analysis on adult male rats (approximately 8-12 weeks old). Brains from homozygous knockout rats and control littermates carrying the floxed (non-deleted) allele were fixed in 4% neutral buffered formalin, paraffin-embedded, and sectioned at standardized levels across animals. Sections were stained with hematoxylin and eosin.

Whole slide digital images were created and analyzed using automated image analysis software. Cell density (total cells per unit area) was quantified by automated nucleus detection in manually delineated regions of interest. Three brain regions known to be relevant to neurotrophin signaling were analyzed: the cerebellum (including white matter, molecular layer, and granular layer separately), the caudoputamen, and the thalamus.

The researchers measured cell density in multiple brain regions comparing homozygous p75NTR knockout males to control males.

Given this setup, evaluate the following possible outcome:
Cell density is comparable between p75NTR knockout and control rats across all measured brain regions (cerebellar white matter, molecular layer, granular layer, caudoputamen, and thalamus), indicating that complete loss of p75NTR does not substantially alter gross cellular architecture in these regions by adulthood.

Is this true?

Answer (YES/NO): YES